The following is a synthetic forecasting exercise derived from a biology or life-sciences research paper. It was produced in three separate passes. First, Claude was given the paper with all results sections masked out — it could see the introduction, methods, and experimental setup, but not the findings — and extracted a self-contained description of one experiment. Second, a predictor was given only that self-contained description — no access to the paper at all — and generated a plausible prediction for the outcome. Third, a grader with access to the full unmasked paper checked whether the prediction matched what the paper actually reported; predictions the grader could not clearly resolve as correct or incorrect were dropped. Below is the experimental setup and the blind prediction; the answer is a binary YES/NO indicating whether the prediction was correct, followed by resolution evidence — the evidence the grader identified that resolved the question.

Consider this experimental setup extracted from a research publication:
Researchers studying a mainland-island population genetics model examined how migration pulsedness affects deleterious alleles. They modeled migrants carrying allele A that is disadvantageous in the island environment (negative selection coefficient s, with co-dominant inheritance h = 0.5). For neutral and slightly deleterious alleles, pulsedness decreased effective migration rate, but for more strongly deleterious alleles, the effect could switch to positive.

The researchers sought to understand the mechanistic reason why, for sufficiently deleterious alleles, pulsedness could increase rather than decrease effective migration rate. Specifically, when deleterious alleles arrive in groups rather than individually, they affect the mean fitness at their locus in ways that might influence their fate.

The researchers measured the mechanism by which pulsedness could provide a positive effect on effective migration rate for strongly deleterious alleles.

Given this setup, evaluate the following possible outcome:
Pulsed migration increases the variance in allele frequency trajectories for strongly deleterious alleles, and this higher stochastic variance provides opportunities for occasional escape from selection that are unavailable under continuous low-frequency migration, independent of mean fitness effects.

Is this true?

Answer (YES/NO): NO